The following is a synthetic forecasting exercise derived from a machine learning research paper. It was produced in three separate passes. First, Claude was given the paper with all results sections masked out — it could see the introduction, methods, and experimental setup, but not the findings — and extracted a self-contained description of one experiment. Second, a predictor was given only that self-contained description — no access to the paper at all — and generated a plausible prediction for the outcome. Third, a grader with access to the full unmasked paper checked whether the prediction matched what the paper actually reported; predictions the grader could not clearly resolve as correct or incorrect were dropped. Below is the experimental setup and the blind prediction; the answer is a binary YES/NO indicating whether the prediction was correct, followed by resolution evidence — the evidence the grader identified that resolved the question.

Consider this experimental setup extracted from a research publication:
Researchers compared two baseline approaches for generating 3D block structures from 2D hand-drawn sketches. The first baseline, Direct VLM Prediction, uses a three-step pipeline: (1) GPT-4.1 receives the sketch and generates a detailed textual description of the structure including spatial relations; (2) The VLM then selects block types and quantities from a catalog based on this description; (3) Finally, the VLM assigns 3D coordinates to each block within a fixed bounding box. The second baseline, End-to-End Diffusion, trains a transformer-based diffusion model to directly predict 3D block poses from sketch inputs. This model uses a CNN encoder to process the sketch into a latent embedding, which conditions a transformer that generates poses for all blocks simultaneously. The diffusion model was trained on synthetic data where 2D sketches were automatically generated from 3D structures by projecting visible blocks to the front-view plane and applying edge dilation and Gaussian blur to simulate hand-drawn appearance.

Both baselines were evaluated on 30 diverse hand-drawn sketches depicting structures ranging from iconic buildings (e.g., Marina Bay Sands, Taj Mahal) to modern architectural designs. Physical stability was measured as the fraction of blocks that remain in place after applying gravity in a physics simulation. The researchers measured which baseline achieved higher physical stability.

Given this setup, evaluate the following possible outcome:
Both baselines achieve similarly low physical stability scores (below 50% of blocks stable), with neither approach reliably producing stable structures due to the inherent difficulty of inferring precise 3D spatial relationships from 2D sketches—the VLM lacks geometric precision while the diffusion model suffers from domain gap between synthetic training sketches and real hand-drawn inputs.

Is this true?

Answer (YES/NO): NO